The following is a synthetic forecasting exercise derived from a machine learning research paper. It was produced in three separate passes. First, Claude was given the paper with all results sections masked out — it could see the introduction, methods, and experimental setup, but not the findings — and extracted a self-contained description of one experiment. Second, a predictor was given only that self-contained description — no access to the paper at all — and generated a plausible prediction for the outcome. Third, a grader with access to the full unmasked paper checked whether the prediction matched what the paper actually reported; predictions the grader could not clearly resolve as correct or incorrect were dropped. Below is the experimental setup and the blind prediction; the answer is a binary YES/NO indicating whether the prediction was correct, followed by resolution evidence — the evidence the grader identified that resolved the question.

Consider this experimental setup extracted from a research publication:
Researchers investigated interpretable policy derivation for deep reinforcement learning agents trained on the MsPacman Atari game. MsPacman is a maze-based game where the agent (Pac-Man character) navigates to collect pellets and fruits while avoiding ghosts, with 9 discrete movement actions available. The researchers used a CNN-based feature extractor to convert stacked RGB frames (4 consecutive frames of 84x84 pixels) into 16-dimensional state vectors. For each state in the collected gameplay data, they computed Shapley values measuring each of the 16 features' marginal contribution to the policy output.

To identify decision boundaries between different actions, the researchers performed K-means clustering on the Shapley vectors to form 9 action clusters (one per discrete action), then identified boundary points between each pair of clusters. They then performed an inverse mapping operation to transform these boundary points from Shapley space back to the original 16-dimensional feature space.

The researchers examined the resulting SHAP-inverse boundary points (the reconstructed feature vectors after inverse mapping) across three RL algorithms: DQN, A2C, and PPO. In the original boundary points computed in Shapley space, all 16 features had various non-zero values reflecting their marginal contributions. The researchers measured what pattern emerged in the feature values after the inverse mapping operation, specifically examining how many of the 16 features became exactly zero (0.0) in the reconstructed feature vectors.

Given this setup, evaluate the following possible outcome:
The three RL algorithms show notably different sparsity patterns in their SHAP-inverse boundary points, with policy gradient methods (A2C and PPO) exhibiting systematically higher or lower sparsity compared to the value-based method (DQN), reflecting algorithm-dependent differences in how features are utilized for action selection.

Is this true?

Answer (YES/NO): NO